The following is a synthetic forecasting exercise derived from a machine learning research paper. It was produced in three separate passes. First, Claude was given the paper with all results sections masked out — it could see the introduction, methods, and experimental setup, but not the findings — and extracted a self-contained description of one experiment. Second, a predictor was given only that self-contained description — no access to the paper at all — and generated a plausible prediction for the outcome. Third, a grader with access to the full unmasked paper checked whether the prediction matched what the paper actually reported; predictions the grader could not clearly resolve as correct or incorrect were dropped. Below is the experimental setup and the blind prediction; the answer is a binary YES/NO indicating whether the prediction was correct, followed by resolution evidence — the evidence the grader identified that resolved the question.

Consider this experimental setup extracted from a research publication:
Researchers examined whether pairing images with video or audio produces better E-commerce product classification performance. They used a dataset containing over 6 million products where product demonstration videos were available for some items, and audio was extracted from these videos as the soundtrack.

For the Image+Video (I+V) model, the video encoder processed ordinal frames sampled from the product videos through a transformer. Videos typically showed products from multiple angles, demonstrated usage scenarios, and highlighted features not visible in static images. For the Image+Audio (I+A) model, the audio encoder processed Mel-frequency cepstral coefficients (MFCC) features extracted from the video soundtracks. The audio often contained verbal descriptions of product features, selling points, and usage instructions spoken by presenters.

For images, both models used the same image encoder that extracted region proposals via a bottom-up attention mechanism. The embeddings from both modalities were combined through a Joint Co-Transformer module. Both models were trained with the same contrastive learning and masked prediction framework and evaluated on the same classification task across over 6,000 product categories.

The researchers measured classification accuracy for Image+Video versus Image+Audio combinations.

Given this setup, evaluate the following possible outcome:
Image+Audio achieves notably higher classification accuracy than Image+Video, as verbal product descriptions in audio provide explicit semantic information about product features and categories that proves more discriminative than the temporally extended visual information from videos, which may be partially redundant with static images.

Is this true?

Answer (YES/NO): NO